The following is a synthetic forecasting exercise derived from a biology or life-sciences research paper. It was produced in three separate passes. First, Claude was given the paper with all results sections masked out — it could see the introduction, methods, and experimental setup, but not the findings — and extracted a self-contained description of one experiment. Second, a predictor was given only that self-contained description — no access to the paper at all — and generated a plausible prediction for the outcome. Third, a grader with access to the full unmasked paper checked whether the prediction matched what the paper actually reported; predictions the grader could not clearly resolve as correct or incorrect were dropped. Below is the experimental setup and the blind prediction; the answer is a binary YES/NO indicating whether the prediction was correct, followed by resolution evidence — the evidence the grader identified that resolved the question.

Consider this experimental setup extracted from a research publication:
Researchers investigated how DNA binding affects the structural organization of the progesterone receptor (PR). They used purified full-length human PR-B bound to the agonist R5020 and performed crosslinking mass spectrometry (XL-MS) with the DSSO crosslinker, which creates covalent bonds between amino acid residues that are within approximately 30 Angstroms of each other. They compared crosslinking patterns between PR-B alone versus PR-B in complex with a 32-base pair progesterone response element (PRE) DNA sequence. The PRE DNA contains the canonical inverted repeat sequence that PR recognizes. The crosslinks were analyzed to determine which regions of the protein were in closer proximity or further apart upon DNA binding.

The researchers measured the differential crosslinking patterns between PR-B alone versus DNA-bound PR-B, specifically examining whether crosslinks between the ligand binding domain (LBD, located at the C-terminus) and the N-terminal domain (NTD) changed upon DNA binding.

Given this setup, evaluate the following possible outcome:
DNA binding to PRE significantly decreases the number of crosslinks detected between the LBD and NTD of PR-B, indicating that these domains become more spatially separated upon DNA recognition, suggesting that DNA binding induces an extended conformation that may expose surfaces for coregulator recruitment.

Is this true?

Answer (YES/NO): YES